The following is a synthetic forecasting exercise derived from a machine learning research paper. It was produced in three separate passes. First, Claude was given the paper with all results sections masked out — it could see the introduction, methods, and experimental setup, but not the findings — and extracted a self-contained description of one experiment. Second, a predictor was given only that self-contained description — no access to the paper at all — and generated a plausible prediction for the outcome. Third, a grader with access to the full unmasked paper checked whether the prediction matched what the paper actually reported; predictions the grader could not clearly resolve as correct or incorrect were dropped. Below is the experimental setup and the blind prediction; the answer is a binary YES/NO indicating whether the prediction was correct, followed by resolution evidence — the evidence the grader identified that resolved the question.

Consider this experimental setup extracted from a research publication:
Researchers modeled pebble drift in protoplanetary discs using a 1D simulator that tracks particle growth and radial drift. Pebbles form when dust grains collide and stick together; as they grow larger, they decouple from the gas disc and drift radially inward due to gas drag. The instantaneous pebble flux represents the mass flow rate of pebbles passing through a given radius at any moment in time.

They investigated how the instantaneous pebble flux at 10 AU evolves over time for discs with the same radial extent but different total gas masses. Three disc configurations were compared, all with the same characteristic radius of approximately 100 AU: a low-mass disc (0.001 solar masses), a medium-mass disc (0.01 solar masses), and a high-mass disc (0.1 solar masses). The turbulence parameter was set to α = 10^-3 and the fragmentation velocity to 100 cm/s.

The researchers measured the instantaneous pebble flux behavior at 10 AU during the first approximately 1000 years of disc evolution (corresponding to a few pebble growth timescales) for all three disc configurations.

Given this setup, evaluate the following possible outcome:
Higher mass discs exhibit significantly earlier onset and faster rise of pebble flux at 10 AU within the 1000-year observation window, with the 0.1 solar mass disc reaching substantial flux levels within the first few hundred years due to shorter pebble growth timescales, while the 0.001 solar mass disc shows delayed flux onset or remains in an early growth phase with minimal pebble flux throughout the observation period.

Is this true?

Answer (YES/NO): NO